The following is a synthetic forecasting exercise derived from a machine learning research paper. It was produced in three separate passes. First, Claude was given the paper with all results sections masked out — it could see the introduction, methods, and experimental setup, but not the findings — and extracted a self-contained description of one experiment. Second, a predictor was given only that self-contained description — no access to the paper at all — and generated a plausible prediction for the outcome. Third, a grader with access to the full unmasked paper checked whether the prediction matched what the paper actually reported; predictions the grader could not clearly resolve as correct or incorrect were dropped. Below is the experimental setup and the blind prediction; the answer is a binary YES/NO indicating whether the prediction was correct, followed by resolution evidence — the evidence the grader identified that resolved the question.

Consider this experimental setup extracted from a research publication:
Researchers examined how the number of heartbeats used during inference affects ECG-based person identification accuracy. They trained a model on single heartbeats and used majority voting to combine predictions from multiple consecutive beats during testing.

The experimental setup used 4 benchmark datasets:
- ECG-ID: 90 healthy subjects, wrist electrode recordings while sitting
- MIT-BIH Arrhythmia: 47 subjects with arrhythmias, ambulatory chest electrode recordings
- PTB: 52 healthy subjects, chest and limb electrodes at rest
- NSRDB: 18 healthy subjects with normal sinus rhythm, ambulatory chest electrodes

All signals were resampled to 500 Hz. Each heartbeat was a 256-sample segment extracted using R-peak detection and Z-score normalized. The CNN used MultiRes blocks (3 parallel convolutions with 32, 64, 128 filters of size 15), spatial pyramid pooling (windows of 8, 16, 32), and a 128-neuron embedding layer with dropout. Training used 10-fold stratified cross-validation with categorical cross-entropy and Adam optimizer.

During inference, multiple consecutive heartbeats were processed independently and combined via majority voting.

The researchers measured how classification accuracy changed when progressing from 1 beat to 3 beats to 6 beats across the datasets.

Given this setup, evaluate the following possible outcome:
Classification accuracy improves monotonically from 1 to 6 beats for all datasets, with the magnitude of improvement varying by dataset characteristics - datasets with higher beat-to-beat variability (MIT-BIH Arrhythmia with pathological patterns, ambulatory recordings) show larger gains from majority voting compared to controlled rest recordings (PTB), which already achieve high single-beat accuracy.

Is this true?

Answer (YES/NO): NO